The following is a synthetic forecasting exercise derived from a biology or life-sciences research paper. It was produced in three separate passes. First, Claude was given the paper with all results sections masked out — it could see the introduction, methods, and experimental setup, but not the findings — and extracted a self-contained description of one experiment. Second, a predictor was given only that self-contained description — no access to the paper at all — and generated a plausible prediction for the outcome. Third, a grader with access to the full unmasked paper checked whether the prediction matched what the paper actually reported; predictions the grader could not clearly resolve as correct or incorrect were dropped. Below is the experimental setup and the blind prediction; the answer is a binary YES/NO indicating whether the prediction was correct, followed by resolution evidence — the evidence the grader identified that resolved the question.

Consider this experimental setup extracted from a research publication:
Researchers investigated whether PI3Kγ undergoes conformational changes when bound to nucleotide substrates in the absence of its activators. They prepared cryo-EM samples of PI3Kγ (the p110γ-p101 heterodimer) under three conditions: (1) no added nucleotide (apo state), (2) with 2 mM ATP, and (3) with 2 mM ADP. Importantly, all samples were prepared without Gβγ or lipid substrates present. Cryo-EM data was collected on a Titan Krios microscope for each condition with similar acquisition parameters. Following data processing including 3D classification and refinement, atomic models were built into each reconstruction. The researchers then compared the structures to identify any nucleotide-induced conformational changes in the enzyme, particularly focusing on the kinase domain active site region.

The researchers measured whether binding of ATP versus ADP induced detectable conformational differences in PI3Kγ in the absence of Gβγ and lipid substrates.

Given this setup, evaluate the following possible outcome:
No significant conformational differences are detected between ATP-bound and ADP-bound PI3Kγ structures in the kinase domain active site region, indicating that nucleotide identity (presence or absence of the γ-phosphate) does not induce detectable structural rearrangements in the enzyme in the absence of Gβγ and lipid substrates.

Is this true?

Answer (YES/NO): YES